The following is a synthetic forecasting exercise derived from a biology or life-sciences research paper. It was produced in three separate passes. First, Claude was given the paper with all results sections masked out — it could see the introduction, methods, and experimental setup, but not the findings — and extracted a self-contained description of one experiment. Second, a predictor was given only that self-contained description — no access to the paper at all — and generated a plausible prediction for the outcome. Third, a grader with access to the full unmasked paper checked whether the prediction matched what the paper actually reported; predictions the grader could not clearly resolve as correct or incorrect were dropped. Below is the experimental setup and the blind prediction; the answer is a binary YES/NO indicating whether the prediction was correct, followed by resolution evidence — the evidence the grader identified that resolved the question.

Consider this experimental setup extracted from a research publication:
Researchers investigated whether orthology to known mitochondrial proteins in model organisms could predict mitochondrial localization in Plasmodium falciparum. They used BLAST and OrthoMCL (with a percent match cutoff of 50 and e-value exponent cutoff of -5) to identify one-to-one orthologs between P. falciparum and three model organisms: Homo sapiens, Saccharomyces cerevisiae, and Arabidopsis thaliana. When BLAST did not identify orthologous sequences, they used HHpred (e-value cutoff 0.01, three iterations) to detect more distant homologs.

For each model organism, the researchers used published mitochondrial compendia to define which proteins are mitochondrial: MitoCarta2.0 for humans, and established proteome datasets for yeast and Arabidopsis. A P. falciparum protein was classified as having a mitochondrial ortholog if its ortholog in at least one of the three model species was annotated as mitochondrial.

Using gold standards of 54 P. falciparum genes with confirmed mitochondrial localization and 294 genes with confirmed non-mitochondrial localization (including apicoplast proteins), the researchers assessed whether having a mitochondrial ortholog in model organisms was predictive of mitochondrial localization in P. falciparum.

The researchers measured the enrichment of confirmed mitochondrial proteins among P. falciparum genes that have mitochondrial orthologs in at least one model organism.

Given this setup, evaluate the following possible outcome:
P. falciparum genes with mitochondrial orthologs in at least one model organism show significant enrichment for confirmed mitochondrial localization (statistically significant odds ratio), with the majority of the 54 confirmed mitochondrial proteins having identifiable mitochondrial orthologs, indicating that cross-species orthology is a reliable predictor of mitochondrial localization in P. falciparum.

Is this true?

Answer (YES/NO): YES